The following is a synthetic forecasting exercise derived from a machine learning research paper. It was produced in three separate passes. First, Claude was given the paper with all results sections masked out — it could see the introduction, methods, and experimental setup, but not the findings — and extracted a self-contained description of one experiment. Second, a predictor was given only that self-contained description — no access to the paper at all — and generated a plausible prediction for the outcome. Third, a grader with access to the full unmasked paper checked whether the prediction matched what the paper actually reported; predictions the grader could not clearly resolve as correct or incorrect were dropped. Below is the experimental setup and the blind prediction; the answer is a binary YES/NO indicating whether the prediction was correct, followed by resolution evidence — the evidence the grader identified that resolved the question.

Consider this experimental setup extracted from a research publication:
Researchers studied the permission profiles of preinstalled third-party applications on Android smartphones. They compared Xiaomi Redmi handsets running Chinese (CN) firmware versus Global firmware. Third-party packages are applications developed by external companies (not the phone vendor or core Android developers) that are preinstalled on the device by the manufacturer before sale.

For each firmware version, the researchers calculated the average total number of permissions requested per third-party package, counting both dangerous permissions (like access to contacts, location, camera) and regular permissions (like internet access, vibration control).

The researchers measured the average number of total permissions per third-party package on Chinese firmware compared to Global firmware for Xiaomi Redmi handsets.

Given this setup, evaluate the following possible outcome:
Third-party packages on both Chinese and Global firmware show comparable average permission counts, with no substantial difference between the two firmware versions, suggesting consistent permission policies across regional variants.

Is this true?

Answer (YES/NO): NO